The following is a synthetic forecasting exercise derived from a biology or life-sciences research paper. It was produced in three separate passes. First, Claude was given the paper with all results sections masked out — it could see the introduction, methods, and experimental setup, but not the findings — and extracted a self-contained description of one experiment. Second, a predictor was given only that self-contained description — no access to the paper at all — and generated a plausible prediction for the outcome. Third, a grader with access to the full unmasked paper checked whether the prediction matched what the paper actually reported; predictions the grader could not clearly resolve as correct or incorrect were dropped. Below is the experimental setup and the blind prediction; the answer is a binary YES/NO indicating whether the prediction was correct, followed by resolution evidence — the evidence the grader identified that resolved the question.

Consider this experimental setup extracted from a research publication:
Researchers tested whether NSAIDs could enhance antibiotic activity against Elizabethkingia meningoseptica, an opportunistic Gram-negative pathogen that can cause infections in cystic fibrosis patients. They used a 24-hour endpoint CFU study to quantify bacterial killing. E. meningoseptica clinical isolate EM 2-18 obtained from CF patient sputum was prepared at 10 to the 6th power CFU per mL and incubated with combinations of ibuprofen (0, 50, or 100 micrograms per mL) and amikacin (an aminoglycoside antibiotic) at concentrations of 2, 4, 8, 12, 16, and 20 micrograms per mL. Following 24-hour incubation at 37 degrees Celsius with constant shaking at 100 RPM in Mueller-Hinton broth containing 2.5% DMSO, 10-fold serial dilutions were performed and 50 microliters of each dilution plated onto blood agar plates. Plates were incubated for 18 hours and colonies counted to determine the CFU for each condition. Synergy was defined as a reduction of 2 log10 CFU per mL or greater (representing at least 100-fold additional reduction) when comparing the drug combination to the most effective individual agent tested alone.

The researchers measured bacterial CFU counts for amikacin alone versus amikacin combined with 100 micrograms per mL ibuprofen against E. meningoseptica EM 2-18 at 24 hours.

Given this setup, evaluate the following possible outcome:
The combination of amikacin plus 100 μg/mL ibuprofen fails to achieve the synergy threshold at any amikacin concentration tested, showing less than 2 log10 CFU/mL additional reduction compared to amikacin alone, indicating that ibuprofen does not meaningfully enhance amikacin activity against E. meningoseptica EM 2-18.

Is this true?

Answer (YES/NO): NO